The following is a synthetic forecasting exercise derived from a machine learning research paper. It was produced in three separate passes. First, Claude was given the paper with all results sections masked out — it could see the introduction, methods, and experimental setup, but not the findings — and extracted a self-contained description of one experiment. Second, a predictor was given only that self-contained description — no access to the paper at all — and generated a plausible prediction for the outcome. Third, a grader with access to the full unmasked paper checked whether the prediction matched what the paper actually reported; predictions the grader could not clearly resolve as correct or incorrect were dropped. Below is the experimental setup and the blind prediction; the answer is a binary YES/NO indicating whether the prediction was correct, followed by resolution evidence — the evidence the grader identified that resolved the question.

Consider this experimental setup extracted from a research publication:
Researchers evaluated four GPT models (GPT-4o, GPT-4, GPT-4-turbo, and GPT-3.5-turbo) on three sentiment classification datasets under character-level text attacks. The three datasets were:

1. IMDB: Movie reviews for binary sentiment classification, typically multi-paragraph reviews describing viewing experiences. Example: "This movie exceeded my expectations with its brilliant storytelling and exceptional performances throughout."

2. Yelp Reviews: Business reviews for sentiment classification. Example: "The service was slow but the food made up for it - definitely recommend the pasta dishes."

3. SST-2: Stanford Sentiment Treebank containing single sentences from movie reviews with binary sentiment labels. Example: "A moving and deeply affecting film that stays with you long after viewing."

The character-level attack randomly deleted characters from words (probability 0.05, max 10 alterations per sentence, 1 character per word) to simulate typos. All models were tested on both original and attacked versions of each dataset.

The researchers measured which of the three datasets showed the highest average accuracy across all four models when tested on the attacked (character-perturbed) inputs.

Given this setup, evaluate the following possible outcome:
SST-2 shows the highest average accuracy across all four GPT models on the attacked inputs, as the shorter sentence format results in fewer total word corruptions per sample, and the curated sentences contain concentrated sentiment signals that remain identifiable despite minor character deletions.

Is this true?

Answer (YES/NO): NO